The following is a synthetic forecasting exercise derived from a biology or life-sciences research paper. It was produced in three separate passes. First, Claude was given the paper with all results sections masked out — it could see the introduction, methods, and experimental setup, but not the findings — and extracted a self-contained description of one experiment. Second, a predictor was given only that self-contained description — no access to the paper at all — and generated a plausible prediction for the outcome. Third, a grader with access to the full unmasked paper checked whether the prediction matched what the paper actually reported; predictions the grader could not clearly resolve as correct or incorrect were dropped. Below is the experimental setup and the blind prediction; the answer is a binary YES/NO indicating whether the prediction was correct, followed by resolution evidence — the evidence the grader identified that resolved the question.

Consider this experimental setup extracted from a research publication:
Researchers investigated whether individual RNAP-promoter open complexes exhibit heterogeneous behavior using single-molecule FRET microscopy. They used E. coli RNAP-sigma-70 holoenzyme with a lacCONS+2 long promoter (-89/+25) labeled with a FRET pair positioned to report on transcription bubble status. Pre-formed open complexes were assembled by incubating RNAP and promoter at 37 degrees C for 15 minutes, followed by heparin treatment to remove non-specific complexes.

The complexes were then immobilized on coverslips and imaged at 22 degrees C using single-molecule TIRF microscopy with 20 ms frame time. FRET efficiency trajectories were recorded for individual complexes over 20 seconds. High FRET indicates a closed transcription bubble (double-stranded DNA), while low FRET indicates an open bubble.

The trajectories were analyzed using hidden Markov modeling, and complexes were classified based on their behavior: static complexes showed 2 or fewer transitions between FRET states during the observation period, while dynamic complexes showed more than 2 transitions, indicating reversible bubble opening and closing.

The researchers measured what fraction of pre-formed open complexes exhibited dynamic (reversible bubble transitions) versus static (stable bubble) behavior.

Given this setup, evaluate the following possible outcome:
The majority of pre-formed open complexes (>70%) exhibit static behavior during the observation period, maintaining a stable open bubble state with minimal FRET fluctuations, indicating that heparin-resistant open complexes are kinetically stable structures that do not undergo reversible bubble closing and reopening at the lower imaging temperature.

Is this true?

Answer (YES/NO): YES